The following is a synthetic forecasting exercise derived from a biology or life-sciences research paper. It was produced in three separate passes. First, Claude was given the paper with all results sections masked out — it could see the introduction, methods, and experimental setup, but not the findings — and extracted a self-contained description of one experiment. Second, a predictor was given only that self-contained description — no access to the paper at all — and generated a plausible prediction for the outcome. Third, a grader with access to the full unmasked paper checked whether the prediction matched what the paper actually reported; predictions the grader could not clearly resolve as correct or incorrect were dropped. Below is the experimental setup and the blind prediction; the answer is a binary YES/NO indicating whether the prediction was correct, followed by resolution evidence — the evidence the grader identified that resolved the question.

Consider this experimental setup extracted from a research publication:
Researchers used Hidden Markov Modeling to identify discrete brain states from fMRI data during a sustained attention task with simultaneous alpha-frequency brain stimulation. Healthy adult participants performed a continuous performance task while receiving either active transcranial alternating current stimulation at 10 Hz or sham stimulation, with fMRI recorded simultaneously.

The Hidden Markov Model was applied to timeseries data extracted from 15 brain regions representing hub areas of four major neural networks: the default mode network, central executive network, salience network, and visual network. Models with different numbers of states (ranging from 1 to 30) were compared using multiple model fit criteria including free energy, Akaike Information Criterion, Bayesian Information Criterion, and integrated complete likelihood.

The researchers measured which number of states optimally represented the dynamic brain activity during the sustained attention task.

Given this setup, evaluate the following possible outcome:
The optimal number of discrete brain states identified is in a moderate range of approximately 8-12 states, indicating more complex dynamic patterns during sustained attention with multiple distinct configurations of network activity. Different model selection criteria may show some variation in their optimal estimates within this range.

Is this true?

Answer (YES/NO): YES